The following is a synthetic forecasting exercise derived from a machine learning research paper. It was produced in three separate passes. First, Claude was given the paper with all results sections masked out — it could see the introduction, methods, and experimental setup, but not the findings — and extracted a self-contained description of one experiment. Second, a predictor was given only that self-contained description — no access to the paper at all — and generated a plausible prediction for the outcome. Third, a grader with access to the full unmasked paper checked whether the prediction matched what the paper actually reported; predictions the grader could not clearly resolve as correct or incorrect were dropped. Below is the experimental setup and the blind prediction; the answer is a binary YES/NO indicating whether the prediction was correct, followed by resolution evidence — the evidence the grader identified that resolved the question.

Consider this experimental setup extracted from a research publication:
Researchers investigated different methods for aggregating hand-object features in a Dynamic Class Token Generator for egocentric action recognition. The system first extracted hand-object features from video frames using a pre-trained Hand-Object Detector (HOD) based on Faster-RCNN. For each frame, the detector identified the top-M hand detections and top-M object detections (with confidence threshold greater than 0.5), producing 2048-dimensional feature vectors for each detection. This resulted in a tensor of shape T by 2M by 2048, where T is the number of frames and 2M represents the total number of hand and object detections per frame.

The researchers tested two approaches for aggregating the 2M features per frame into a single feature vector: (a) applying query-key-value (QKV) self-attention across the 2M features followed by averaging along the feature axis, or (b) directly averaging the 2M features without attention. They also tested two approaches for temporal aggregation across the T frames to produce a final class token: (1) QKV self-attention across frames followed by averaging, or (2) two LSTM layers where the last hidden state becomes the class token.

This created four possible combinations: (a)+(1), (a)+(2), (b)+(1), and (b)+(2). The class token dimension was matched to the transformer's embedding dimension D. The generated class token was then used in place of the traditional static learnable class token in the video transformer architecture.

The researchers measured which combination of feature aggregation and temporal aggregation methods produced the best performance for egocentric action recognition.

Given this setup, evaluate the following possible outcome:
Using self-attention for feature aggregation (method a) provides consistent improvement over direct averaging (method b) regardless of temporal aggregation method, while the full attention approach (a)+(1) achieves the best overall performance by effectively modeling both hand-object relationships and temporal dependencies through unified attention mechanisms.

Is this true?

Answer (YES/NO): NO